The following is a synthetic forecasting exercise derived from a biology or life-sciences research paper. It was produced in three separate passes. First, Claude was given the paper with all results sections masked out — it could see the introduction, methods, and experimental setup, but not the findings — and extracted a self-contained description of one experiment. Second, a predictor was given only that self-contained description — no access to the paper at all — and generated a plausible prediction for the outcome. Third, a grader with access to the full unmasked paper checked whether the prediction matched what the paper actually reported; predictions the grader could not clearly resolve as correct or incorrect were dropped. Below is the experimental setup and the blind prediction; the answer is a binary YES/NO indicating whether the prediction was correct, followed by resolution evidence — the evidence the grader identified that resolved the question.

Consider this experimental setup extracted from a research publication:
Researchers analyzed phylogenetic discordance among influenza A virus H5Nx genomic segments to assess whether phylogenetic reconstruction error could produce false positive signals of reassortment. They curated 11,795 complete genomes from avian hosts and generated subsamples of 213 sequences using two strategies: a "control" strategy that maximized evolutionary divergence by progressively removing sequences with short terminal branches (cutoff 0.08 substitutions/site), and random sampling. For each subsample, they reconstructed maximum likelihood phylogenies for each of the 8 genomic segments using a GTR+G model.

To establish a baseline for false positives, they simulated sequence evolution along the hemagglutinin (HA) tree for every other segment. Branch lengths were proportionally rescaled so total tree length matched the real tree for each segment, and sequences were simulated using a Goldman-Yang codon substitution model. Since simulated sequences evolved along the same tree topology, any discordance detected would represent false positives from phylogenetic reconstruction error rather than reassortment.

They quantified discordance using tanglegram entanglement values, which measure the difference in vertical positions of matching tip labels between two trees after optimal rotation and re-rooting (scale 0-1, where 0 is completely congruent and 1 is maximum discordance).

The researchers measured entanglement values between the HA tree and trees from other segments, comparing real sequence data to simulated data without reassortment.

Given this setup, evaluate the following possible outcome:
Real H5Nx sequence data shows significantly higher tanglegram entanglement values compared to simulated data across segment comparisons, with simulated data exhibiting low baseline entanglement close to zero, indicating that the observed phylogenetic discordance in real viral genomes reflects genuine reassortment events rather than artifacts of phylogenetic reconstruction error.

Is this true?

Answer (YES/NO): NO